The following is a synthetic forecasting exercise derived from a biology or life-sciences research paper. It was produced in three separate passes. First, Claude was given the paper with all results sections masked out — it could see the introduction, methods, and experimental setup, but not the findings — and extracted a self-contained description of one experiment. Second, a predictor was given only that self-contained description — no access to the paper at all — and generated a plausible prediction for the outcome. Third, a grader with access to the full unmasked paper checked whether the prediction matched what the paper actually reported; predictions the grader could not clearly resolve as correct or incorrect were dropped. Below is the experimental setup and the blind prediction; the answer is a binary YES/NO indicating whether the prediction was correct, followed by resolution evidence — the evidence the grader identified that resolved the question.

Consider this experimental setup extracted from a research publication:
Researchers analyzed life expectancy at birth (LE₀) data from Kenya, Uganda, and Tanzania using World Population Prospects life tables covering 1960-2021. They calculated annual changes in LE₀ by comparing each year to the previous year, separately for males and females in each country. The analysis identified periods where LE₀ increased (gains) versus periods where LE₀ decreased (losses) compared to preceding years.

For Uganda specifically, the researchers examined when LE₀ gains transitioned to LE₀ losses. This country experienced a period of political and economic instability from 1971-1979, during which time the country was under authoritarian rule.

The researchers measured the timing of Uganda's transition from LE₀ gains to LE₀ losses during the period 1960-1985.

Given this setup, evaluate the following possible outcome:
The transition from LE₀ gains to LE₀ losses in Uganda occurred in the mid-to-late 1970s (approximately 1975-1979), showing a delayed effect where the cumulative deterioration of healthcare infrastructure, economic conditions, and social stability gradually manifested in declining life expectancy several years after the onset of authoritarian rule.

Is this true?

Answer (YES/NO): NO